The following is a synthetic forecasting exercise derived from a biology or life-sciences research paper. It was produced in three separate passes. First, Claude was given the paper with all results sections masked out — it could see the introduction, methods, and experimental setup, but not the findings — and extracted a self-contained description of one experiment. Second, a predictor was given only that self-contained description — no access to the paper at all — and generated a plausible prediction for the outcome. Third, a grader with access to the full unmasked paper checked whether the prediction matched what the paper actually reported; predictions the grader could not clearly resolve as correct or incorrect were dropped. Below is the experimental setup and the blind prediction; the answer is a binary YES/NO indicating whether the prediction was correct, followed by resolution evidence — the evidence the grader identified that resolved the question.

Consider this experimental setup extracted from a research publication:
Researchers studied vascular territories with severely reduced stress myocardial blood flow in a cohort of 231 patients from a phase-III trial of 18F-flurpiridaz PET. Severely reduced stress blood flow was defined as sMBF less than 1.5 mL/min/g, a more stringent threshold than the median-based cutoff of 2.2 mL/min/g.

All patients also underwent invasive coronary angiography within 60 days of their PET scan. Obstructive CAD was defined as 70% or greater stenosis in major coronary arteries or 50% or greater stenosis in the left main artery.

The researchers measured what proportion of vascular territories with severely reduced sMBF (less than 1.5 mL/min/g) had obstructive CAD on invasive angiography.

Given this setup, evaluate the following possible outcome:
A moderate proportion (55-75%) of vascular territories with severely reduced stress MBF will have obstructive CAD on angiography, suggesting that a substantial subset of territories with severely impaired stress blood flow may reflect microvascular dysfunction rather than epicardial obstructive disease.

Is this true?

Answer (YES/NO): NO